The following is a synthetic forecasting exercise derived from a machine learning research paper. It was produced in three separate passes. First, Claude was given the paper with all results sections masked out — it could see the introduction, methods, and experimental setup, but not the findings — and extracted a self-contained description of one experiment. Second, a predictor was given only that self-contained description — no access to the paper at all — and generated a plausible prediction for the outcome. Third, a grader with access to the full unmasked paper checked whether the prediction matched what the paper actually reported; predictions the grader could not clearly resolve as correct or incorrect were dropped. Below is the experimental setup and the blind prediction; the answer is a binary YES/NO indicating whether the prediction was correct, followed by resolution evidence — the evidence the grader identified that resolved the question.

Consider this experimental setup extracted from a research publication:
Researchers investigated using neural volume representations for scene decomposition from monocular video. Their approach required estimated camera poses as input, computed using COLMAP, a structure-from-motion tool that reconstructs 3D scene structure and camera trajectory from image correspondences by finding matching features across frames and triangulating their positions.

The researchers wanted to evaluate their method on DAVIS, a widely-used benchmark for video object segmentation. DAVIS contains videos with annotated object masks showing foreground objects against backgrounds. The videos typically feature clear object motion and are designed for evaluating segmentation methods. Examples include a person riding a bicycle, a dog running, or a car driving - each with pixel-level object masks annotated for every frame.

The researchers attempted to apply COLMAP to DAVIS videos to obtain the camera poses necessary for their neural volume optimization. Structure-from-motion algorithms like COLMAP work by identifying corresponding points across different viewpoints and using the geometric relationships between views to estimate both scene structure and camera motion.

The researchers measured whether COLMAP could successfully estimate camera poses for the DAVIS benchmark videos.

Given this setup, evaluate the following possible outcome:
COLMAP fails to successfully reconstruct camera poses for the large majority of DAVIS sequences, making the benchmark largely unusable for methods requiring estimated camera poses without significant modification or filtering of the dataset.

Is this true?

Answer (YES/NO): YES